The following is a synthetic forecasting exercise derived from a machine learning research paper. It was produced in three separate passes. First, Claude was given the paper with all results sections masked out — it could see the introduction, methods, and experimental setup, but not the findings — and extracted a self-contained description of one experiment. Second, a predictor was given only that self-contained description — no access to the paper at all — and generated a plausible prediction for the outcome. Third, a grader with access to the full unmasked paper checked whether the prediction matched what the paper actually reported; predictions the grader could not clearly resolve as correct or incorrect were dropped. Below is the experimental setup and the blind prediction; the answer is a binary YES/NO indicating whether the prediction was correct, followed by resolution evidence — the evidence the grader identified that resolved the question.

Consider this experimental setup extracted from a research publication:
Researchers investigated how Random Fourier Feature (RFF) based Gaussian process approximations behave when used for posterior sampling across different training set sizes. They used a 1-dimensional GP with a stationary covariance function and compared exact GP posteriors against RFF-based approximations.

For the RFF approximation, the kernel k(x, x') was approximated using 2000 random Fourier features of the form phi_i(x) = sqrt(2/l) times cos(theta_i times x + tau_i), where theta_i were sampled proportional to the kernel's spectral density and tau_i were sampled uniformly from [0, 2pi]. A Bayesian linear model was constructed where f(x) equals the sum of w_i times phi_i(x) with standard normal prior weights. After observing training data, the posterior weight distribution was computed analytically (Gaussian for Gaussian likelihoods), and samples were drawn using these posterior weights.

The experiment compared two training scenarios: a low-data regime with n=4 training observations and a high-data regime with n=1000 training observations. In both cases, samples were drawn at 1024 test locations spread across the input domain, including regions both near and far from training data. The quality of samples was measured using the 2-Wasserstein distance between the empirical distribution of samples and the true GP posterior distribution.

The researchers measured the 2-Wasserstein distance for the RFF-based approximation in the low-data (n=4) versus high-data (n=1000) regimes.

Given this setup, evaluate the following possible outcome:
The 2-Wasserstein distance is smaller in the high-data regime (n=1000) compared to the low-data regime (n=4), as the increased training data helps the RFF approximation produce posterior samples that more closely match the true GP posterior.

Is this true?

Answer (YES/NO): NO